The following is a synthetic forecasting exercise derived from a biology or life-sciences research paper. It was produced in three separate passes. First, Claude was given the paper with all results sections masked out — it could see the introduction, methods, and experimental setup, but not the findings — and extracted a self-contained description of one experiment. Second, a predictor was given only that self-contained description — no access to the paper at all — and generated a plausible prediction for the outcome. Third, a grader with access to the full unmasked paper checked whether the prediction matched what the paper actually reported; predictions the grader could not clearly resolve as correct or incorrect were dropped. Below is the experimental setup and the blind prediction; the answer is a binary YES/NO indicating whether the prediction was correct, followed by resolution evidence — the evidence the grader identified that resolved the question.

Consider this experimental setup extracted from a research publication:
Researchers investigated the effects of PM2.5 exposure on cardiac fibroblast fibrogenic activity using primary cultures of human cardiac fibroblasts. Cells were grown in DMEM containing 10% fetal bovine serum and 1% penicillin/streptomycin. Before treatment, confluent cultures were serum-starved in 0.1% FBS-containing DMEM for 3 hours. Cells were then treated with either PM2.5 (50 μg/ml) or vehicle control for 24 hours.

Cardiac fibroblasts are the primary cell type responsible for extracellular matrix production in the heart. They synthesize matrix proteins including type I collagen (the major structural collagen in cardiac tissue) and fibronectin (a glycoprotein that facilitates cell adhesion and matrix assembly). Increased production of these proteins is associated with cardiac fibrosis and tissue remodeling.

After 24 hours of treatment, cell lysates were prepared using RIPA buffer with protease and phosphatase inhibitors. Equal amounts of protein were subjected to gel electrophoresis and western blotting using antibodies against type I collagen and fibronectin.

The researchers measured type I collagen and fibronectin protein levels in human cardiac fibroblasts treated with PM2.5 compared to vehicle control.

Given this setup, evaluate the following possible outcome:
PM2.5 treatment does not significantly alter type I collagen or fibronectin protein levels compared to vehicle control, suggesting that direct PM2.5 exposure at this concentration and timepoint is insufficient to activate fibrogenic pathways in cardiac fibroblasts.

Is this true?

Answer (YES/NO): NO